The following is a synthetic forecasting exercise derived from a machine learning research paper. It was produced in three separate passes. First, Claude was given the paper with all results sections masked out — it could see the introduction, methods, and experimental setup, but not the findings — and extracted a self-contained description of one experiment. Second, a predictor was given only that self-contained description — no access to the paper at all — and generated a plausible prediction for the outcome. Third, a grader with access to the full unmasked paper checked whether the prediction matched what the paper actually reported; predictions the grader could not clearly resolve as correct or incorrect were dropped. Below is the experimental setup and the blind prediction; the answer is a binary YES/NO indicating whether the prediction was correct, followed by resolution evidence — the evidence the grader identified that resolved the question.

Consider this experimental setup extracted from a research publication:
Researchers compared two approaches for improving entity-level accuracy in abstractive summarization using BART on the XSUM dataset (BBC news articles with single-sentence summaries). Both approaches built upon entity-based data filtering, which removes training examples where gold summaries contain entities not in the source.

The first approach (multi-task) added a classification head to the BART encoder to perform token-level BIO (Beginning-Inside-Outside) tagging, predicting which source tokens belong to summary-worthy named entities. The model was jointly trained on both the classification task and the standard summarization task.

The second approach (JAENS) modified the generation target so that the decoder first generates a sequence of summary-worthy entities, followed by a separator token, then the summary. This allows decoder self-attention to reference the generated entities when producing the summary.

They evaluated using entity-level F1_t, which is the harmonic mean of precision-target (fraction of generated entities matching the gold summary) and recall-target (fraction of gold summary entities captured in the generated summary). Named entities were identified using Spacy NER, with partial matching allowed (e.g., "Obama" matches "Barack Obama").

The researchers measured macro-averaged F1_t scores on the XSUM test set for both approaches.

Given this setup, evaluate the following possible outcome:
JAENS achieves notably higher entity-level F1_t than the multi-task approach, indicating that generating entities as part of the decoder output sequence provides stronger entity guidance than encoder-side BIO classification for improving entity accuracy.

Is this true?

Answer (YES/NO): NO